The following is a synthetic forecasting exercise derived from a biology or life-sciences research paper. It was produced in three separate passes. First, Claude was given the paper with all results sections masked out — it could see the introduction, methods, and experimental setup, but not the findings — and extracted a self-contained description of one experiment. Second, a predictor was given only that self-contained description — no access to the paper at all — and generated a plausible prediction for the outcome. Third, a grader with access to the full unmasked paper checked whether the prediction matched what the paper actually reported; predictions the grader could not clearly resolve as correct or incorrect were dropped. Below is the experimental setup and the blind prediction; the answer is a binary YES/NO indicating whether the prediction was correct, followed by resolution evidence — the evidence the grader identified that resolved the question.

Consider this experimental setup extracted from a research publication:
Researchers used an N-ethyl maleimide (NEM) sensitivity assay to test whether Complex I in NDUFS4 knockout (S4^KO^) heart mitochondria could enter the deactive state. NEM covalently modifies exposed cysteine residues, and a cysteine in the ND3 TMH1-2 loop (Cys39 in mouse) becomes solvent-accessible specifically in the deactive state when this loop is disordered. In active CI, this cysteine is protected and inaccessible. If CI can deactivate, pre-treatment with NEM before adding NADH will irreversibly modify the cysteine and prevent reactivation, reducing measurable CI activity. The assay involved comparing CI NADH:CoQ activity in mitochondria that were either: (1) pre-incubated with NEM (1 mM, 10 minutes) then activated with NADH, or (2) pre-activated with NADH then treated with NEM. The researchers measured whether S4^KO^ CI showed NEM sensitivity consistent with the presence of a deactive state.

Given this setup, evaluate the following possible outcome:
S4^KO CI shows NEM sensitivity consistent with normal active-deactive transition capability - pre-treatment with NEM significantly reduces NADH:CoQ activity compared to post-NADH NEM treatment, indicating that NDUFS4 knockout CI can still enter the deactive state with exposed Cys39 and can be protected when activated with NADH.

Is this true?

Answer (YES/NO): YES